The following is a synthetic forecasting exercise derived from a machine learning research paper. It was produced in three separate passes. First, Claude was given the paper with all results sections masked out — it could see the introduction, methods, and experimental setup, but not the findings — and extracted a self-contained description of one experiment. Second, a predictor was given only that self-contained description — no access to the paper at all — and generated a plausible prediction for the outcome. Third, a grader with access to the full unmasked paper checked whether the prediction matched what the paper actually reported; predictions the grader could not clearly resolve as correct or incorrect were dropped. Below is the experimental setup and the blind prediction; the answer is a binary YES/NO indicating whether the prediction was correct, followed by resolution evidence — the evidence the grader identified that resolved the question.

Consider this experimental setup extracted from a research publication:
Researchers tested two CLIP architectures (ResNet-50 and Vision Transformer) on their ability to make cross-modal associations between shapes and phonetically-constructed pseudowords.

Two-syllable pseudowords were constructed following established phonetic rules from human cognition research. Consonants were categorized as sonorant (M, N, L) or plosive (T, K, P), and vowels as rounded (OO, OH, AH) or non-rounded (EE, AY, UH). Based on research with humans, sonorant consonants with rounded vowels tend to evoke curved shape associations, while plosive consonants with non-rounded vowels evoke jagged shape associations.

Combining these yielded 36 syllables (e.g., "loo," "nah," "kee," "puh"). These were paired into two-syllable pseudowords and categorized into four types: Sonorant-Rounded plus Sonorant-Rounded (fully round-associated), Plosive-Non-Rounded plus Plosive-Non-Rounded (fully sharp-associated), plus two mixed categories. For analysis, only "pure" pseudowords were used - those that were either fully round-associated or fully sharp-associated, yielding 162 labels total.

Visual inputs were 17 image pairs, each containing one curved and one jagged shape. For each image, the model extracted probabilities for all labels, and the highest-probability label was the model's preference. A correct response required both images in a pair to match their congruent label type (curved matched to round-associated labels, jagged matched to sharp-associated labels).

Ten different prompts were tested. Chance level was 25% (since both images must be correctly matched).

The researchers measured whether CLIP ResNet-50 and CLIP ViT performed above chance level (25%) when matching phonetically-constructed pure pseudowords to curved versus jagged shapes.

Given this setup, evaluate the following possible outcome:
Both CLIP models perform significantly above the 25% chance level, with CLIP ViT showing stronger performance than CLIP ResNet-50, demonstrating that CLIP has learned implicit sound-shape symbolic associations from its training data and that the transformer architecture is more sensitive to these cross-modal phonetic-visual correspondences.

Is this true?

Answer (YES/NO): NO